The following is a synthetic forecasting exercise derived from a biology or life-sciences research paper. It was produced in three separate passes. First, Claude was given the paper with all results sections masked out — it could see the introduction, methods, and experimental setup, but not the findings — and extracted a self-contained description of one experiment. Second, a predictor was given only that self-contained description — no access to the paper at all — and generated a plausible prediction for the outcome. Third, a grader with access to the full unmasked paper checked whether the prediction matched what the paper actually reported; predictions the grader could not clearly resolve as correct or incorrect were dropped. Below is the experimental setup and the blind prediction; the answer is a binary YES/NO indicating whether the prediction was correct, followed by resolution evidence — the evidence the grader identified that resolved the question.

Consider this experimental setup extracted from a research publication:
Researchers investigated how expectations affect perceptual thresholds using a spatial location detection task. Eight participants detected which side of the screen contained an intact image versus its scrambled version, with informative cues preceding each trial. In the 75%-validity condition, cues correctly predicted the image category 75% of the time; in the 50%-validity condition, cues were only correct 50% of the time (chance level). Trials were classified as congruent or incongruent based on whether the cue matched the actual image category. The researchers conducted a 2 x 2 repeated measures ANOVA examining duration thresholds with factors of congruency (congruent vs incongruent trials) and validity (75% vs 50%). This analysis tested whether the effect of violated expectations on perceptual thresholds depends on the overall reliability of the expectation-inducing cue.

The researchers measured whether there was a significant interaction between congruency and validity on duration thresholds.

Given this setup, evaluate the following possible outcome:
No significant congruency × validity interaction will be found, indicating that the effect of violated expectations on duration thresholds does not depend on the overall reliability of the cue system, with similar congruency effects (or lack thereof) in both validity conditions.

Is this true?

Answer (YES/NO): NO